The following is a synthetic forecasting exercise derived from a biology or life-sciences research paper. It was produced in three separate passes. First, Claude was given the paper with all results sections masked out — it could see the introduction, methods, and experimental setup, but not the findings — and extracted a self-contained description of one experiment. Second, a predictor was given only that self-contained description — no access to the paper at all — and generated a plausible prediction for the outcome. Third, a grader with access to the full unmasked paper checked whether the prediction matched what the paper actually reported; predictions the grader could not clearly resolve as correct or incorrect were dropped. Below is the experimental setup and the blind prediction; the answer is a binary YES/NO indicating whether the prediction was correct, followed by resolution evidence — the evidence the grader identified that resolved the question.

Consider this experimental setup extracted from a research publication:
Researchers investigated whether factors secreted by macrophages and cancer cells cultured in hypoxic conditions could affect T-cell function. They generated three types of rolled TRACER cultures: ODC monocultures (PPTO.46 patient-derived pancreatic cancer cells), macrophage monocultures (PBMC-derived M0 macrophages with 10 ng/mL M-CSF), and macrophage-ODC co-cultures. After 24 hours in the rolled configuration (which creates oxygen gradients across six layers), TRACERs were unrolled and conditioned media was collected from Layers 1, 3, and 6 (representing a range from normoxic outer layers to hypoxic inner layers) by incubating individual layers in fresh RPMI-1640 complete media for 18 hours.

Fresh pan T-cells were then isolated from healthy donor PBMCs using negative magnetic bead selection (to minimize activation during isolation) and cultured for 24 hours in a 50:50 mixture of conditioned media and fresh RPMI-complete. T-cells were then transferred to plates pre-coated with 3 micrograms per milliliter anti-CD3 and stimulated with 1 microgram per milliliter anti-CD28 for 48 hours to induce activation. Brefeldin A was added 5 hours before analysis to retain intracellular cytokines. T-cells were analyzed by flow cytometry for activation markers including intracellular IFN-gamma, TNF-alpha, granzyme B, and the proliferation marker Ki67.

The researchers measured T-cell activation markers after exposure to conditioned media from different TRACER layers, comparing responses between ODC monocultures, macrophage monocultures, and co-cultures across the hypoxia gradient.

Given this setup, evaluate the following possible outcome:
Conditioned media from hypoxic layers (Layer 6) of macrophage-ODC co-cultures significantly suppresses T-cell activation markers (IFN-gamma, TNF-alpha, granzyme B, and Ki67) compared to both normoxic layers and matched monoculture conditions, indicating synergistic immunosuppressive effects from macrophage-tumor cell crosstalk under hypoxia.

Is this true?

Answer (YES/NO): NO